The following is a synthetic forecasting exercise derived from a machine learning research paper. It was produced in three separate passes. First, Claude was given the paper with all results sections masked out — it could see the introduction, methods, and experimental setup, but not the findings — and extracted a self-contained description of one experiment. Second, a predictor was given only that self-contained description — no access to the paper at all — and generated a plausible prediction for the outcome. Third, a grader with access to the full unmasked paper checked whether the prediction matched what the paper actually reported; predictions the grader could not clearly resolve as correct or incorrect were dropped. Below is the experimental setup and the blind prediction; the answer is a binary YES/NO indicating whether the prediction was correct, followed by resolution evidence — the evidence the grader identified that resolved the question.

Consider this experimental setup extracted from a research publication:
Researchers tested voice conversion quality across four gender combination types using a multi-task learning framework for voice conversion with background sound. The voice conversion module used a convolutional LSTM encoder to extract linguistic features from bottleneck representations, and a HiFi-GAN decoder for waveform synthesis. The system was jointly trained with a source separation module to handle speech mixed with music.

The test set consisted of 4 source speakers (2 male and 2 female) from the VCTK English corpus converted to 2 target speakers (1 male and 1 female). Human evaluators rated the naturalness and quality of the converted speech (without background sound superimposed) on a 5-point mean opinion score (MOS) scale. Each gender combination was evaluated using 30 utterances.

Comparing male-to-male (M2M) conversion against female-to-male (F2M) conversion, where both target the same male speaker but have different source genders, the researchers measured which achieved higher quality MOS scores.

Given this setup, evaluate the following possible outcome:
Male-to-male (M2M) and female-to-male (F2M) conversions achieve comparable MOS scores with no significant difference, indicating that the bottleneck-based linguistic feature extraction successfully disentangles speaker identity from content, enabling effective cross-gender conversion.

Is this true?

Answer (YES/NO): NO